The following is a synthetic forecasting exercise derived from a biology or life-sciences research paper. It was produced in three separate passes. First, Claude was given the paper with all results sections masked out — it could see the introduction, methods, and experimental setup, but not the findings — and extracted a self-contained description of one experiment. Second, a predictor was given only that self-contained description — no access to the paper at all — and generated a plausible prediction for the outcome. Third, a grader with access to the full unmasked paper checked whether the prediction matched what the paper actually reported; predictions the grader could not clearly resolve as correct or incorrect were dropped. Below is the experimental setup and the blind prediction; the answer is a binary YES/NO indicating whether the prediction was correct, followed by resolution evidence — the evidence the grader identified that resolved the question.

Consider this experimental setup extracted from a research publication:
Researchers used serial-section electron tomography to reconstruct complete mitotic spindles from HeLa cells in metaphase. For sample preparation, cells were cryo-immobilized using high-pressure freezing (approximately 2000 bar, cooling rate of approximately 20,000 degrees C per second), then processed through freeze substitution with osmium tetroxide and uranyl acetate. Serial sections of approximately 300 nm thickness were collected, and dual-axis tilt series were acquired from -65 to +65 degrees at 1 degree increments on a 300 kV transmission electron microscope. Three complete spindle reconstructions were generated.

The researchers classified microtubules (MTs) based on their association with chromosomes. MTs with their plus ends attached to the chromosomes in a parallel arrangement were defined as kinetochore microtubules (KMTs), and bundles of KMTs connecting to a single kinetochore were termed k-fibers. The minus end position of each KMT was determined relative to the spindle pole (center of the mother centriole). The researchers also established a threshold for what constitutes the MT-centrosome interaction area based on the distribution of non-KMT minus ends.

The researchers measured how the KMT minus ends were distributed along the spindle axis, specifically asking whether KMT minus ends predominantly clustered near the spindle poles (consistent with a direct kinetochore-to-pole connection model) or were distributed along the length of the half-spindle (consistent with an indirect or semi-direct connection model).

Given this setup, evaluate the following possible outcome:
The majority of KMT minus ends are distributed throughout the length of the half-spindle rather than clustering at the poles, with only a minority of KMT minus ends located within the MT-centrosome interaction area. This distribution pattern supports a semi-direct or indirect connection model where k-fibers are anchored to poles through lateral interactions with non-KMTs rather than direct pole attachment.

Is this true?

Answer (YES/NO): NO